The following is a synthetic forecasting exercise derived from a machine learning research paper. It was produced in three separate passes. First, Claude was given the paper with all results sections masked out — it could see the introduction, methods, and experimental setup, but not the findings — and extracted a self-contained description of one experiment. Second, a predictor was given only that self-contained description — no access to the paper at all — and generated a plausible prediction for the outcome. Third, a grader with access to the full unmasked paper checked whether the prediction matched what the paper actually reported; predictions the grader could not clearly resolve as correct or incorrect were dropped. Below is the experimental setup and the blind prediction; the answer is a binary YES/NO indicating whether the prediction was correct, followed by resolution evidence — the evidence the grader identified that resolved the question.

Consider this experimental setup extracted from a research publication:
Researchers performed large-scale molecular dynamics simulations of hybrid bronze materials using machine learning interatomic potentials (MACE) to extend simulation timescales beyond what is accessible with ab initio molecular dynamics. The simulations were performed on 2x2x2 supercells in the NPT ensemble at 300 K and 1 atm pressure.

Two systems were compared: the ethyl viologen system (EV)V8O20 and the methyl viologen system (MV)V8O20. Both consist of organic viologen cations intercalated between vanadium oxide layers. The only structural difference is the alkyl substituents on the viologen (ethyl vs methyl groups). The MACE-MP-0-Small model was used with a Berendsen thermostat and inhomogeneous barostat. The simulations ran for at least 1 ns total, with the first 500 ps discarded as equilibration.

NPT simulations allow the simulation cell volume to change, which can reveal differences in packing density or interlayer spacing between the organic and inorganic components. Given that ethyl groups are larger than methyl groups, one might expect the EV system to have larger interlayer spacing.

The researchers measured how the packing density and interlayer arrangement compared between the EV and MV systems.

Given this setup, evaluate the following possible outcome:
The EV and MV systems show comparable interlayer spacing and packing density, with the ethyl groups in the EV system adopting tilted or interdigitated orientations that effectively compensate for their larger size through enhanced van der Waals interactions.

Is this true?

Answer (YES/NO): NO